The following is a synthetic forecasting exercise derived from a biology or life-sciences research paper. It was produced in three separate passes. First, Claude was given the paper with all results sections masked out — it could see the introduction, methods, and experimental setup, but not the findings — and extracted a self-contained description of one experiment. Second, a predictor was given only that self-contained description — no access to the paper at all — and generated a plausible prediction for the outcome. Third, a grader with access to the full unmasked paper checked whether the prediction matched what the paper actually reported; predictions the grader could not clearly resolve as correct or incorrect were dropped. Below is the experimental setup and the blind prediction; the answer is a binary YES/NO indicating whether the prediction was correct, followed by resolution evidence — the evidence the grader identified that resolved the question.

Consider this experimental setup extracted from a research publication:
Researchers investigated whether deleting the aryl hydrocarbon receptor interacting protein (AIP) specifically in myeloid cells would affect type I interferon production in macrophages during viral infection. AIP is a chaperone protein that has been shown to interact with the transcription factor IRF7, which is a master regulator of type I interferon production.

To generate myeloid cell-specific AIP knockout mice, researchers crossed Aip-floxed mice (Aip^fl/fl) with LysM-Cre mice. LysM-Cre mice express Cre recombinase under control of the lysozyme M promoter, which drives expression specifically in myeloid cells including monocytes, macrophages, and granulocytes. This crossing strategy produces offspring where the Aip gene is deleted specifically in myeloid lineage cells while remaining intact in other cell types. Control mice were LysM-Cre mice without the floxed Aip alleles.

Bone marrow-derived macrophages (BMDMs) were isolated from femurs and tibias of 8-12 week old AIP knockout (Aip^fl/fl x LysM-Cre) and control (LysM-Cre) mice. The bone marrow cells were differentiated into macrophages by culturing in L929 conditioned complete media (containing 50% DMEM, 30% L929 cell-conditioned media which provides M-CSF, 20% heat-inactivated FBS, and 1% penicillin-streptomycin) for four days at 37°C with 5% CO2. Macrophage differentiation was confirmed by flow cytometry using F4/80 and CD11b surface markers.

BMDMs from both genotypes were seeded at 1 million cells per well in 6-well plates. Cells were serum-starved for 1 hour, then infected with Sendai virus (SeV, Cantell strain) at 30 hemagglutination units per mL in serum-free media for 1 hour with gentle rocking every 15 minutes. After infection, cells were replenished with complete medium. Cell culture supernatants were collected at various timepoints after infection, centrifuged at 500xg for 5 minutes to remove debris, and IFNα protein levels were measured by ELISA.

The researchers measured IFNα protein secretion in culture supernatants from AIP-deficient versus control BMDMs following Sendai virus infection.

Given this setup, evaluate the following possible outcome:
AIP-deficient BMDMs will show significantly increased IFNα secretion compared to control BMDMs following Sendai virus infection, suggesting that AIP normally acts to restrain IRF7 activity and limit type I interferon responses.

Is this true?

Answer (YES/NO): YES